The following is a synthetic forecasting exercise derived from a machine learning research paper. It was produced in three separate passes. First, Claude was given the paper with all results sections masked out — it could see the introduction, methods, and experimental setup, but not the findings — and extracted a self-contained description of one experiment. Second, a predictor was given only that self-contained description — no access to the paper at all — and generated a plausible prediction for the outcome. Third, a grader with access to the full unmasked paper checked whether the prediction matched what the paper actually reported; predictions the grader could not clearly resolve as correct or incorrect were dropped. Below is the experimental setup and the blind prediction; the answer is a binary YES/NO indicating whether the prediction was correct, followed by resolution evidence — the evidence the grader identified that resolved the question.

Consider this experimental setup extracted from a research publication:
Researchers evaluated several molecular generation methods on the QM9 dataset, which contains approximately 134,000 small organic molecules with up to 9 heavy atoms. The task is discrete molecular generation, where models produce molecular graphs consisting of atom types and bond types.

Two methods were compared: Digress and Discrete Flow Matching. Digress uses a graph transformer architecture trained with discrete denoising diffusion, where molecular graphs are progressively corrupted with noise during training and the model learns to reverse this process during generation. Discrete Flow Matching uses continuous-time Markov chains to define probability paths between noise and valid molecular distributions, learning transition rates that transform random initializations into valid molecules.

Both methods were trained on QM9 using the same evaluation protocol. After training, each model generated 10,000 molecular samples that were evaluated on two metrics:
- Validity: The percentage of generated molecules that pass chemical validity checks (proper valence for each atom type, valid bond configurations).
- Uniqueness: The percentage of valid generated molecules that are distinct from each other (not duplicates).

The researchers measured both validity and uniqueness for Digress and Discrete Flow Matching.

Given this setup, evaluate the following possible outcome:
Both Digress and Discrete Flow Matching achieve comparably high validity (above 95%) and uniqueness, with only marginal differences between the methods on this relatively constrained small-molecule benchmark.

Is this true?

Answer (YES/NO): YES